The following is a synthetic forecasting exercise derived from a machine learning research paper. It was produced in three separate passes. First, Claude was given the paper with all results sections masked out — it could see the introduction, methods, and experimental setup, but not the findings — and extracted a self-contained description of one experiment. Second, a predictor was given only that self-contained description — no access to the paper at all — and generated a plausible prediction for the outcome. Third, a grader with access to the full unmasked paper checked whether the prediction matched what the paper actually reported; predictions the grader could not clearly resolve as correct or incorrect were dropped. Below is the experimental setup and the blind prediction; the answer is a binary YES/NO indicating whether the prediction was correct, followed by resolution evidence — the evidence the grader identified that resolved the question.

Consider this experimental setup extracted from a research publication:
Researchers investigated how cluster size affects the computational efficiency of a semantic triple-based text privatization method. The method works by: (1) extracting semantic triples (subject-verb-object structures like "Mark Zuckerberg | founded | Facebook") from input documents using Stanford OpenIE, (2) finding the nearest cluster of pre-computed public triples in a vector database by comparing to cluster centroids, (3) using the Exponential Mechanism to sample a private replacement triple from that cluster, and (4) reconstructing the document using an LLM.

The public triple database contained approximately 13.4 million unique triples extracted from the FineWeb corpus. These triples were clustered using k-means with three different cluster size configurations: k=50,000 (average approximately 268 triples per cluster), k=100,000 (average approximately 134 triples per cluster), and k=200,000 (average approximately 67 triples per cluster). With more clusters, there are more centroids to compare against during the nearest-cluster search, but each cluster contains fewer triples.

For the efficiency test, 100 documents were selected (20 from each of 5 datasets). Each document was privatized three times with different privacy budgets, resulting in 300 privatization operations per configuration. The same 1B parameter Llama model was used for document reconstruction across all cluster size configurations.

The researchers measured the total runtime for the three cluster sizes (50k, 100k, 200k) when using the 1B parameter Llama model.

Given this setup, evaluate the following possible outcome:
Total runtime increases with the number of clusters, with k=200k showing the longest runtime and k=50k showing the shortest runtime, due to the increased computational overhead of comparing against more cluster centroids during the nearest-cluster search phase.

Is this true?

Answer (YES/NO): NO